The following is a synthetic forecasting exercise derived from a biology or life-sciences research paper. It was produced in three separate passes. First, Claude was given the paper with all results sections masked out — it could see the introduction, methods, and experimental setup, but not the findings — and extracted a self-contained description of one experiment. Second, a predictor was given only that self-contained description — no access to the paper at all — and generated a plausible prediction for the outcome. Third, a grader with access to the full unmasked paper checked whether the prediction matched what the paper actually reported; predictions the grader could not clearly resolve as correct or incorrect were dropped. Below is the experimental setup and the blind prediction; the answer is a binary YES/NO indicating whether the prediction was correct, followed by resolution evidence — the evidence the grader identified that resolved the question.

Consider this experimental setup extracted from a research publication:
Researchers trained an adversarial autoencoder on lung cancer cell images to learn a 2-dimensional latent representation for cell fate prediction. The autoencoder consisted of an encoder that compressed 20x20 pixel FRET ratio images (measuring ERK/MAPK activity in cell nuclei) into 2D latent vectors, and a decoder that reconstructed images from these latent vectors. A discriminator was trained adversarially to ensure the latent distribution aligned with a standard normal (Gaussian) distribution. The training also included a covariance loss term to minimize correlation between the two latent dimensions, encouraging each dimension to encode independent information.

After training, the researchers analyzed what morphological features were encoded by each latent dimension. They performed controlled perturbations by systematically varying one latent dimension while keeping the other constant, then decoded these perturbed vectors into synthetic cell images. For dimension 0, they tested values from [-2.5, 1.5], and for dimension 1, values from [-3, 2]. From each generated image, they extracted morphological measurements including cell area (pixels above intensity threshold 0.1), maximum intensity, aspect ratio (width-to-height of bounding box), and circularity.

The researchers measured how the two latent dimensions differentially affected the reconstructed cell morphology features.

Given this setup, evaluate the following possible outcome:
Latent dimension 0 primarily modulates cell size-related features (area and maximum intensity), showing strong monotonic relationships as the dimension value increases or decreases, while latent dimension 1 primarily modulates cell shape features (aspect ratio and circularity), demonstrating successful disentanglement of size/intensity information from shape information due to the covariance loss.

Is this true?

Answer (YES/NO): NO